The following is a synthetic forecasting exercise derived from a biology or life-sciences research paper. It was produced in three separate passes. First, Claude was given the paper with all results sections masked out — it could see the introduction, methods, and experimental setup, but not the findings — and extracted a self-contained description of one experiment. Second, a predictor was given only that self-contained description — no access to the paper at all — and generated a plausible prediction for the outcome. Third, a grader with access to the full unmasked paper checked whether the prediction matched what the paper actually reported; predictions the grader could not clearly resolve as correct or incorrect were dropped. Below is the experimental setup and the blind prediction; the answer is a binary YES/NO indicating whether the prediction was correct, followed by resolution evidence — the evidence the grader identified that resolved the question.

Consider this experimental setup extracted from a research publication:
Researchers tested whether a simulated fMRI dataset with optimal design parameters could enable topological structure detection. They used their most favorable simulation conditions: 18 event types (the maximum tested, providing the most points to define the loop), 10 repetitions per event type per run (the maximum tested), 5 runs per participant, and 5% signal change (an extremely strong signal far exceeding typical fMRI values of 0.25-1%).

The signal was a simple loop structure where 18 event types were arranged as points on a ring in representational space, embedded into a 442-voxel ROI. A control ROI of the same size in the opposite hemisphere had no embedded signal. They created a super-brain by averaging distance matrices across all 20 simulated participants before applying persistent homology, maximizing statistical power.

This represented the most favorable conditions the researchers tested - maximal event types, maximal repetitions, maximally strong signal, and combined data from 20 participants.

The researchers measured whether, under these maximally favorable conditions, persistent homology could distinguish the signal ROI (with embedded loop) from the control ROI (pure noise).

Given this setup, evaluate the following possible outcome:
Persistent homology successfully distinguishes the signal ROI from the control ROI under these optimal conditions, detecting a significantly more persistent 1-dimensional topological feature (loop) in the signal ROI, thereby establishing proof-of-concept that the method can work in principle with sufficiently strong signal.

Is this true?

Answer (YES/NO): YES